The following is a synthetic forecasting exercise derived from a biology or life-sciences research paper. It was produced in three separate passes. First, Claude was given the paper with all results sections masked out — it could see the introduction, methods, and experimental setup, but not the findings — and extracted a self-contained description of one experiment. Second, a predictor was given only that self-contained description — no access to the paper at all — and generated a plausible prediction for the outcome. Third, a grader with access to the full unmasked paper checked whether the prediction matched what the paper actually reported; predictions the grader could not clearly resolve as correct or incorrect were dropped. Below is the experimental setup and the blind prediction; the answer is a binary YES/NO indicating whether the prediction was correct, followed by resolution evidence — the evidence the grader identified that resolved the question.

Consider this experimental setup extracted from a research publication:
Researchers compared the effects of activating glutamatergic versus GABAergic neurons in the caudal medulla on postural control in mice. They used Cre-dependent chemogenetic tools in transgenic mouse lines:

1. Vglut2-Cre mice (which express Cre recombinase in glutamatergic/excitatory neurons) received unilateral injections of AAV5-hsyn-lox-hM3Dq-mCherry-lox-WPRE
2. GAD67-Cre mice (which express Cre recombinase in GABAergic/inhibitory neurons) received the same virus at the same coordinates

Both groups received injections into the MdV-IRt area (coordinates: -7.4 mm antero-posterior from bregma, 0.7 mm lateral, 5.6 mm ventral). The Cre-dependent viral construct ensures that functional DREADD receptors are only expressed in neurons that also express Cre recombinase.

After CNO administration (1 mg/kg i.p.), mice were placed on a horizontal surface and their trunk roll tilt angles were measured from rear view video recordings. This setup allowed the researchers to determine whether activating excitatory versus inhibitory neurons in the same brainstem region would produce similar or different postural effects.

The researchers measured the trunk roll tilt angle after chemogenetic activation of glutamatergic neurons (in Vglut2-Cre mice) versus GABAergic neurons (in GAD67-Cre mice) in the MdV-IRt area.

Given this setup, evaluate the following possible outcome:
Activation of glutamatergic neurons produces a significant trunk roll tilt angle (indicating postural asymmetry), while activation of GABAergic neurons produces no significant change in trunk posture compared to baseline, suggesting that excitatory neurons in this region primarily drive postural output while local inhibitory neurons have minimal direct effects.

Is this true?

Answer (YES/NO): NO